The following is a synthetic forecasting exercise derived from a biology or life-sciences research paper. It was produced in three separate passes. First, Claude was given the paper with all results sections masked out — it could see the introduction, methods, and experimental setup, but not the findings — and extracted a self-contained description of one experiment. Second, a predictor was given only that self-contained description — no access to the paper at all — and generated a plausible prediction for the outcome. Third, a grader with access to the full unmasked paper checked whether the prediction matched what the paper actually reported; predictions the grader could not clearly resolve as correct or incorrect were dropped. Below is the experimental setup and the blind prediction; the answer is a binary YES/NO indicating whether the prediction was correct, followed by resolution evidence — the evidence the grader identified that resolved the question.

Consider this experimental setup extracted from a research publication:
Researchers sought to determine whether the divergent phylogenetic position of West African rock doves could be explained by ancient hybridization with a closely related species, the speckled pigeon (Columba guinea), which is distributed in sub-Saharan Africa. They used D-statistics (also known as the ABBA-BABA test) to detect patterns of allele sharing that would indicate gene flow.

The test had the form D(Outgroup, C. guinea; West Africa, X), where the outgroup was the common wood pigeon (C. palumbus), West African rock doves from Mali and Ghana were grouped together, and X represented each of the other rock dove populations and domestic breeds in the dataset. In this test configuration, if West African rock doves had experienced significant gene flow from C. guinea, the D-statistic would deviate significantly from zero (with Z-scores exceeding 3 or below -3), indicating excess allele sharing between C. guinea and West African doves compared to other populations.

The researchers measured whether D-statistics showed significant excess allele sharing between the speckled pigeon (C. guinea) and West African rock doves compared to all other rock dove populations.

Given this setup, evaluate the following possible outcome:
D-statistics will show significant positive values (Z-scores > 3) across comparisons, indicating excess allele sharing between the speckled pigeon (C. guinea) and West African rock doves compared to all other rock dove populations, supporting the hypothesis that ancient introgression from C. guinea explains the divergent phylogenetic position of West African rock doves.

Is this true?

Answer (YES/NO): NO